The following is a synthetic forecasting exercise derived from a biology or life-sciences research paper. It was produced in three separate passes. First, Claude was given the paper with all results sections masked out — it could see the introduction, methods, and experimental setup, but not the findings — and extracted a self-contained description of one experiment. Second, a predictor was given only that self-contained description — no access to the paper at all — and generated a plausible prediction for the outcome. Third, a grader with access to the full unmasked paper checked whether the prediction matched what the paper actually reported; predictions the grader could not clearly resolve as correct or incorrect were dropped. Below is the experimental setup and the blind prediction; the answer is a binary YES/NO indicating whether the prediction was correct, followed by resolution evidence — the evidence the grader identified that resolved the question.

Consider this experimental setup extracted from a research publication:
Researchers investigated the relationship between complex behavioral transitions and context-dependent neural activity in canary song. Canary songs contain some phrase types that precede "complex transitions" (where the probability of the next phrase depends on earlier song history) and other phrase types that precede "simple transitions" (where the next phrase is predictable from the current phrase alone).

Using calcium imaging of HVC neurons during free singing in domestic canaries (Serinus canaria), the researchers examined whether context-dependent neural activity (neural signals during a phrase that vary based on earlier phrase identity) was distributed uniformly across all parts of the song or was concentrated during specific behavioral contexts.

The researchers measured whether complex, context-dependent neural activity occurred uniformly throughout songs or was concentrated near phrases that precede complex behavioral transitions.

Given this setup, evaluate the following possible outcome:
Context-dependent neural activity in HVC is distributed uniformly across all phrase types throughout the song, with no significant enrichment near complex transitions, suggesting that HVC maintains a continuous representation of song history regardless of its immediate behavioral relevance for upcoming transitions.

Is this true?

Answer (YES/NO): NO